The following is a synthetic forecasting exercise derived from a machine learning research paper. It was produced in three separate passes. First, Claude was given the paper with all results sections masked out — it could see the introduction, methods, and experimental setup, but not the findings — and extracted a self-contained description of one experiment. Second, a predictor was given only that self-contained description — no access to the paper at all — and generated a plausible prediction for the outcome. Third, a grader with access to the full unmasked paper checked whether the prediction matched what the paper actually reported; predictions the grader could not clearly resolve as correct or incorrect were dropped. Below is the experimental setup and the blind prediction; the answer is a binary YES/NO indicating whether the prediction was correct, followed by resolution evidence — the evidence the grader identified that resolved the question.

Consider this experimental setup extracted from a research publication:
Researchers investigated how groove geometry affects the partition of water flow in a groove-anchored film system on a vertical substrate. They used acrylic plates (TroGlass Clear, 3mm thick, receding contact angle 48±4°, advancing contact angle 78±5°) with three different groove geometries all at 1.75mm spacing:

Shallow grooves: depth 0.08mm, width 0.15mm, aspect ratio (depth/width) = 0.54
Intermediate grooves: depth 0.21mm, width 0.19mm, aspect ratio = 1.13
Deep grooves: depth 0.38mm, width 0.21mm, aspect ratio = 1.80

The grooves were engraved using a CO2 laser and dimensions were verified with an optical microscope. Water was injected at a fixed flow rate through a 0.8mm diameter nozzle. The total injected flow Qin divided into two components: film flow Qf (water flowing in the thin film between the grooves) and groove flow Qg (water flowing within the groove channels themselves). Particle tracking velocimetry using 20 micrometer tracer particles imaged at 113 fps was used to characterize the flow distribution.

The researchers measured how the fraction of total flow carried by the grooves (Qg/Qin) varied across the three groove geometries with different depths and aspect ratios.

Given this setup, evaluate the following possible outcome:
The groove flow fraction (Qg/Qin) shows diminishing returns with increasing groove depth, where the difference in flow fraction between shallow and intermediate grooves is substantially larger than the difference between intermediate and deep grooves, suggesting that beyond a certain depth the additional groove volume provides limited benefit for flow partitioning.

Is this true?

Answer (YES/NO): NO